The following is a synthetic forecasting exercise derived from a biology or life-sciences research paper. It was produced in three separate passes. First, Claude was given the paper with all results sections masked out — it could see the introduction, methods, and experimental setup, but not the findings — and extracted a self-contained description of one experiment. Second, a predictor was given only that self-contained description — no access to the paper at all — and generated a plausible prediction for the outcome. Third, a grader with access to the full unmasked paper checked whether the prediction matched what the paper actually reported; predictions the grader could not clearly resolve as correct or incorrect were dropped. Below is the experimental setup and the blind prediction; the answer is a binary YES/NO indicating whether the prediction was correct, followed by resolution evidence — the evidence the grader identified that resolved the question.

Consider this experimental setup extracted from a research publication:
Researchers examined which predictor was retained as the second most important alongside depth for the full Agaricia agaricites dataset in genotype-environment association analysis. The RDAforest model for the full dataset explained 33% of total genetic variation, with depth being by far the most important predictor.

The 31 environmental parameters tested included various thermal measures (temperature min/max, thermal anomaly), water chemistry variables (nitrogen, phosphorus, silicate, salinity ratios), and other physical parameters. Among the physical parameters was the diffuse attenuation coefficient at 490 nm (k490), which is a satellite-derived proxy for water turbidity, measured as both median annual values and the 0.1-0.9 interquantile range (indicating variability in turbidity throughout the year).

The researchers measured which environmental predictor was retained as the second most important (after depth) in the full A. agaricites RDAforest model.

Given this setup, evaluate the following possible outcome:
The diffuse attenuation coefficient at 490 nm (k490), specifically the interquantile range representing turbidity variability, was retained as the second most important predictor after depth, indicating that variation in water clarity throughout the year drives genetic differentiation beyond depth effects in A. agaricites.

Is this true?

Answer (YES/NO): YES